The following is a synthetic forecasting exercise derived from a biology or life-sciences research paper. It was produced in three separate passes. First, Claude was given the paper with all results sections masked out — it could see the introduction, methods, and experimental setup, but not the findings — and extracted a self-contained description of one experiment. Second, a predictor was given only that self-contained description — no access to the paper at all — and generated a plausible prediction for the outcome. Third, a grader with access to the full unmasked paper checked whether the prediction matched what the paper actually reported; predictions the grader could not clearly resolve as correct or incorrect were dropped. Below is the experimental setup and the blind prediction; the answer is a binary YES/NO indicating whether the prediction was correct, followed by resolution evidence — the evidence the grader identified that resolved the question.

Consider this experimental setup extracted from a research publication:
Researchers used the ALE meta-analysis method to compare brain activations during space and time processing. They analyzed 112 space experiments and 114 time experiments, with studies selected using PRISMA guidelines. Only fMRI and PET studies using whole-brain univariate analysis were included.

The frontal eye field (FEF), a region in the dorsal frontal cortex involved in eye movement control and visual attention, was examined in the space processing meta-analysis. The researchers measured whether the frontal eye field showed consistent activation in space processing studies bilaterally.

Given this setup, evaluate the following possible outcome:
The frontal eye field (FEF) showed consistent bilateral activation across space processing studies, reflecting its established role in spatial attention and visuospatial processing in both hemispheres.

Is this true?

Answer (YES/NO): YES